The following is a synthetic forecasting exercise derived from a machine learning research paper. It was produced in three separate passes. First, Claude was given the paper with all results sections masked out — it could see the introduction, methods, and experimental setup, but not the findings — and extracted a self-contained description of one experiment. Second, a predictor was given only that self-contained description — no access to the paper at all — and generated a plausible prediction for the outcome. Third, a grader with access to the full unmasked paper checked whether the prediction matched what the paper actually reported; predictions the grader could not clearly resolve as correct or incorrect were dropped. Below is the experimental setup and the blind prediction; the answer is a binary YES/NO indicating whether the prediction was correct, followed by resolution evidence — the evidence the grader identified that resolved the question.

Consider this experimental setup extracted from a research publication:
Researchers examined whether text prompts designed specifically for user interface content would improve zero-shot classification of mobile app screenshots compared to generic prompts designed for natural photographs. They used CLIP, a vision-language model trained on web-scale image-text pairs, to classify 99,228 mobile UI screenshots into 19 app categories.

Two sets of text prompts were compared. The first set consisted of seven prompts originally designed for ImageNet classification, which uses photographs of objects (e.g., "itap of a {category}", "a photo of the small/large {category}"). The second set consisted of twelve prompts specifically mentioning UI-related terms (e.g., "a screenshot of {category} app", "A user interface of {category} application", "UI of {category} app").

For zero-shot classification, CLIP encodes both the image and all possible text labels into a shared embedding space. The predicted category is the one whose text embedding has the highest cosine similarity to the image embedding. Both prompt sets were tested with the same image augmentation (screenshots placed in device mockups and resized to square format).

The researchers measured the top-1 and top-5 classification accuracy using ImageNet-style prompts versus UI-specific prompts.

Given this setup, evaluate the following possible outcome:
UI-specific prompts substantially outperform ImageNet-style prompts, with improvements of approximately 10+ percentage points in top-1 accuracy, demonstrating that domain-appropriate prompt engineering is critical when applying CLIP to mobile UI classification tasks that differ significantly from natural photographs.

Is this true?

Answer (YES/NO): NO